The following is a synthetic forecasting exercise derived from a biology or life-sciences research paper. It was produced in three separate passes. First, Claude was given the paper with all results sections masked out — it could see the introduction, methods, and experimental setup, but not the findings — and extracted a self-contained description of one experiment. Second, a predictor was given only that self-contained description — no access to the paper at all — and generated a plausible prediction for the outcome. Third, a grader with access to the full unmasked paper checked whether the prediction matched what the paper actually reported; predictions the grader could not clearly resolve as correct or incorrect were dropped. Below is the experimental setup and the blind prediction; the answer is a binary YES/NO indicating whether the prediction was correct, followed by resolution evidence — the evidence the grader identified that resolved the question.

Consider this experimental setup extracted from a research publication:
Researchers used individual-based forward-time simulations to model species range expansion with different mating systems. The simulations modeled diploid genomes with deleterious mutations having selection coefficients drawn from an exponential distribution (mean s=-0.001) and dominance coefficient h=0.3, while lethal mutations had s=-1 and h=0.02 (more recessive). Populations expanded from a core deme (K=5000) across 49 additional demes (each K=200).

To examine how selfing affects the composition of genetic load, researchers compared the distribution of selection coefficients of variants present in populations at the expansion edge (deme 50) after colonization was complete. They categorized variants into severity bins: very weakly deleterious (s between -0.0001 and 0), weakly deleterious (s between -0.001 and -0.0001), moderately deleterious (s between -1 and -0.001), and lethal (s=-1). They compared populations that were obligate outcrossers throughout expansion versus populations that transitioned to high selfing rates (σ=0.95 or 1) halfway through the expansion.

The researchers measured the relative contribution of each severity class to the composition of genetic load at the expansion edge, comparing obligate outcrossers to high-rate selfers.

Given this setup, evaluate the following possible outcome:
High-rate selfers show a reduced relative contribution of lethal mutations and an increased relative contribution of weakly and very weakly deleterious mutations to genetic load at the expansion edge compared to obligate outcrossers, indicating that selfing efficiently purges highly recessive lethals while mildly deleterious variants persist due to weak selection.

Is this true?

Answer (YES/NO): YES